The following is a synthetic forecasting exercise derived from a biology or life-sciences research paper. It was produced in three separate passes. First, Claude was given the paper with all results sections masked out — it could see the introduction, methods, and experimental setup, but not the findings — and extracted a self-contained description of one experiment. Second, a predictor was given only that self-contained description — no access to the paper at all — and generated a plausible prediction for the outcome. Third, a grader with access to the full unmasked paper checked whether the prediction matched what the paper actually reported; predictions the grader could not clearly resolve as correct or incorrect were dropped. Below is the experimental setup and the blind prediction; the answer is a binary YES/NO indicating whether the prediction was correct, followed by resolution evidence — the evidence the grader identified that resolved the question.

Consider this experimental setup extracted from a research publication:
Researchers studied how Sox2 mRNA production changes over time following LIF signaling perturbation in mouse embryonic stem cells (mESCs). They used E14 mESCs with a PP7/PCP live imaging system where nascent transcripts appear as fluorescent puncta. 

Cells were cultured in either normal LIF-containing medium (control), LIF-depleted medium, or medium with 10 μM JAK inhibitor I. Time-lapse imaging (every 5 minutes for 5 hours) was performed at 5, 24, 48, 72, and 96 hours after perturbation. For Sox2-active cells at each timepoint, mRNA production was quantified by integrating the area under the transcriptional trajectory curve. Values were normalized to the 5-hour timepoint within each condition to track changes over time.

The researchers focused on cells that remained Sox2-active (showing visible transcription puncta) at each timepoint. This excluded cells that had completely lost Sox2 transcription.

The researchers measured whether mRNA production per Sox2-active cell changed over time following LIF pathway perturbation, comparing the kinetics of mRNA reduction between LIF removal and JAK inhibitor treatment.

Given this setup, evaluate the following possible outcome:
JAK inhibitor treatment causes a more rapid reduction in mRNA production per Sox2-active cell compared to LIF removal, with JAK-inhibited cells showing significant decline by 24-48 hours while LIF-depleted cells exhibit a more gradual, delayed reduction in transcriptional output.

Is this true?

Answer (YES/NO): YES